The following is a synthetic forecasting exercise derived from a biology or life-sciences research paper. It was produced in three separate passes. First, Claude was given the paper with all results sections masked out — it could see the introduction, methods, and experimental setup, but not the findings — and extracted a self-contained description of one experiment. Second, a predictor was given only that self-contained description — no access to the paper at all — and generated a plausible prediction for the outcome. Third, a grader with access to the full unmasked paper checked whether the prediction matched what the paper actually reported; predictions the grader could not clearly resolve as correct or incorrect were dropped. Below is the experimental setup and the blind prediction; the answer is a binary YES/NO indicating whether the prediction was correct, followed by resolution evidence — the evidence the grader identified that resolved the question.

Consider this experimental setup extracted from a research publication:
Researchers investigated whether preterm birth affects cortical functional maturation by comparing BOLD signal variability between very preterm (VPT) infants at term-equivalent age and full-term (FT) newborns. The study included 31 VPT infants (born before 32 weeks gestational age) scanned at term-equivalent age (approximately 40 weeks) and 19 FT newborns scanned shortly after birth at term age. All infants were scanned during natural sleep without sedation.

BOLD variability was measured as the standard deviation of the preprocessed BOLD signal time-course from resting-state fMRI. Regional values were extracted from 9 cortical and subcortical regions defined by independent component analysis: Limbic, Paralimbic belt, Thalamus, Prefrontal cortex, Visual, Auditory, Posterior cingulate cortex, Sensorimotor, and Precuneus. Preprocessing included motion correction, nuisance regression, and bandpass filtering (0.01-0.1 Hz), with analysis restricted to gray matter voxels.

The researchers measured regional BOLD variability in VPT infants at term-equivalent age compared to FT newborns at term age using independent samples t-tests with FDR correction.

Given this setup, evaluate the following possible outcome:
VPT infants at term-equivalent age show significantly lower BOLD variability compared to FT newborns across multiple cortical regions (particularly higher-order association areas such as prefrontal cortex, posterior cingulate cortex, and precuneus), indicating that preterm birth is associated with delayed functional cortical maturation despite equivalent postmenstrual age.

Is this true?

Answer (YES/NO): NO